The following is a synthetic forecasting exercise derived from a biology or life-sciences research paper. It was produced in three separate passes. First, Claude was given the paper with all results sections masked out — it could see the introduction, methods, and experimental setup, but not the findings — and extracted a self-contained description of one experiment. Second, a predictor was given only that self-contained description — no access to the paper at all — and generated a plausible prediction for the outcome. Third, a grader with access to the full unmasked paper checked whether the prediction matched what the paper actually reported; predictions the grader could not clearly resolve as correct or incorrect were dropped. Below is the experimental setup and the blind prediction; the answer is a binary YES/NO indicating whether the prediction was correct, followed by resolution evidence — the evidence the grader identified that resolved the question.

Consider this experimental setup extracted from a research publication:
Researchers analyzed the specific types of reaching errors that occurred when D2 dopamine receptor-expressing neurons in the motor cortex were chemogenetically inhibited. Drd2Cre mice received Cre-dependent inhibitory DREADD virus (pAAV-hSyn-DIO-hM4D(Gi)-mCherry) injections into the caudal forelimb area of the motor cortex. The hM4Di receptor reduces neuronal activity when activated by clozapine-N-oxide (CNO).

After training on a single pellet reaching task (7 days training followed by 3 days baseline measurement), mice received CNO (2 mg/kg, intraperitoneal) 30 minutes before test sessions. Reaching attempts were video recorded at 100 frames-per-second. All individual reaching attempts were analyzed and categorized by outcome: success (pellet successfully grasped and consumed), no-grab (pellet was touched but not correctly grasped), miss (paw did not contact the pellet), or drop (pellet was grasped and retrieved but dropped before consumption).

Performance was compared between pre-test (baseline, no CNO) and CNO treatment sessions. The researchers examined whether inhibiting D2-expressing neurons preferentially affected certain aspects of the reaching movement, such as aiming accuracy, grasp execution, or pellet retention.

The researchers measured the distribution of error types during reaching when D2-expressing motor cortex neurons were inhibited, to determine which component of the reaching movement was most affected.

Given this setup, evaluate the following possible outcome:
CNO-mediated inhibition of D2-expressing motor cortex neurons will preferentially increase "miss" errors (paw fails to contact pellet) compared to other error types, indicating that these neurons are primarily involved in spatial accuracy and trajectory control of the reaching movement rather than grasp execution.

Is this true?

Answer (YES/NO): NO